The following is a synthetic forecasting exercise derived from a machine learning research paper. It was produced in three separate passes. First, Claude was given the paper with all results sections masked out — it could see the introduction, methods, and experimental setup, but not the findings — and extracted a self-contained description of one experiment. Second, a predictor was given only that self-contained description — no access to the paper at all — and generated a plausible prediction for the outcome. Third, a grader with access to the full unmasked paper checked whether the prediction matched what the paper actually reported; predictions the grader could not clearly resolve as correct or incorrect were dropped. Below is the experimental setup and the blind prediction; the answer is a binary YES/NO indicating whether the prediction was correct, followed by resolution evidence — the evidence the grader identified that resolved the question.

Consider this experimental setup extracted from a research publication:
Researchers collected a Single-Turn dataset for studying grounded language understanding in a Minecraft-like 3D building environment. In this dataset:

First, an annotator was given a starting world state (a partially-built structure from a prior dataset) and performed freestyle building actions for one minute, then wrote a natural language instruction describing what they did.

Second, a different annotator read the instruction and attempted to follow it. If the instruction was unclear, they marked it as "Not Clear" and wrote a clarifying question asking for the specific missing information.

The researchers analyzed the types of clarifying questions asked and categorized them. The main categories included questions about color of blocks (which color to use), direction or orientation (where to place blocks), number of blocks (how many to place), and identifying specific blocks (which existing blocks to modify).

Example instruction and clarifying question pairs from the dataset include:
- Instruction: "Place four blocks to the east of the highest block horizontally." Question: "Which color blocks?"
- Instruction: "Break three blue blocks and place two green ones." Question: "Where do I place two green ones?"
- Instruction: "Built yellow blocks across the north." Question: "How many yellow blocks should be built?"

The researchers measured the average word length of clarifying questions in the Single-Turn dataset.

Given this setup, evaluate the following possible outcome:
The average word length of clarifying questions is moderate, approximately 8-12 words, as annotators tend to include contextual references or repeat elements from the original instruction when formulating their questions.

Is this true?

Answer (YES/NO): YES